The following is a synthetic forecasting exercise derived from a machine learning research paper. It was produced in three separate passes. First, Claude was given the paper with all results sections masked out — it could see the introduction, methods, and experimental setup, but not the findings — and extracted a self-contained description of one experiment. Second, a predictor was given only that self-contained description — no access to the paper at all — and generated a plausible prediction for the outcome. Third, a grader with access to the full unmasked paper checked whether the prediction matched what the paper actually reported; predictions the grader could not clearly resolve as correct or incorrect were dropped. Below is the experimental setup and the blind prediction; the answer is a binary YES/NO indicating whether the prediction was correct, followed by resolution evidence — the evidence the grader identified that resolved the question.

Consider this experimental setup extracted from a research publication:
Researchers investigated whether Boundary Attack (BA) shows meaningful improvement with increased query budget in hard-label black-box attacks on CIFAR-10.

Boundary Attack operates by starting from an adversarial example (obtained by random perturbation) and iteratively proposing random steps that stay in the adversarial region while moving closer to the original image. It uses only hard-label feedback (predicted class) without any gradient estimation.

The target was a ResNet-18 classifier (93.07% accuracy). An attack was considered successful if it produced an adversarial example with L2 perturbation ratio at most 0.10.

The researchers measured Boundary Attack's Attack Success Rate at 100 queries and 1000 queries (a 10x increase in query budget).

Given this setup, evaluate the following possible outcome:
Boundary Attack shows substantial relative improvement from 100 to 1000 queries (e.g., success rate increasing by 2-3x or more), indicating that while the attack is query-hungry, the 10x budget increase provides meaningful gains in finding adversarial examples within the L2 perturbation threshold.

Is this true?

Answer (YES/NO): NO